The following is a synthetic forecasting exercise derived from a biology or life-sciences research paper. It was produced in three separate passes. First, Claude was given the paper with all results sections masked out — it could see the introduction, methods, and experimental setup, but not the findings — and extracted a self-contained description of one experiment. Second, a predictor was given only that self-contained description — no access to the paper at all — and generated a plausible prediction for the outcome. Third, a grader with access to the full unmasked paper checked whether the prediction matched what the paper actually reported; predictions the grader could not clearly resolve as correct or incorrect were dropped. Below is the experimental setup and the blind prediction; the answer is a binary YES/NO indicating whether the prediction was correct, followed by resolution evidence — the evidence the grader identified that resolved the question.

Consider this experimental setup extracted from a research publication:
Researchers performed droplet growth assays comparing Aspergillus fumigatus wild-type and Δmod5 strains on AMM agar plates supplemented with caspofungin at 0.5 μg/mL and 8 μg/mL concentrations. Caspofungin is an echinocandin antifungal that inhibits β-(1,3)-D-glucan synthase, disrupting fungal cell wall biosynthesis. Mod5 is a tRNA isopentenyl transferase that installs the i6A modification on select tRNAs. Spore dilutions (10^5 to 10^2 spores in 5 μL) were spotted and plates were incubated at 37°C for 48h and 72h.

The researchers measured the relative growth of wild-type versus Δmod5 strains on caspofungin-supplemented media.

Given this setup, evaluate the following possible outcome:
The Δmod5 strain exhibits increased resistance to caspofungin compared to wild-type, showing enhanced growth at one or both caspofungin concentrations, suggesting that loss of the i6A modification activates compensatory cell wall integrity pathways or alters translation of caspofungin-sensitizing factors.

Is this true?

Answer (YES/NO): NO